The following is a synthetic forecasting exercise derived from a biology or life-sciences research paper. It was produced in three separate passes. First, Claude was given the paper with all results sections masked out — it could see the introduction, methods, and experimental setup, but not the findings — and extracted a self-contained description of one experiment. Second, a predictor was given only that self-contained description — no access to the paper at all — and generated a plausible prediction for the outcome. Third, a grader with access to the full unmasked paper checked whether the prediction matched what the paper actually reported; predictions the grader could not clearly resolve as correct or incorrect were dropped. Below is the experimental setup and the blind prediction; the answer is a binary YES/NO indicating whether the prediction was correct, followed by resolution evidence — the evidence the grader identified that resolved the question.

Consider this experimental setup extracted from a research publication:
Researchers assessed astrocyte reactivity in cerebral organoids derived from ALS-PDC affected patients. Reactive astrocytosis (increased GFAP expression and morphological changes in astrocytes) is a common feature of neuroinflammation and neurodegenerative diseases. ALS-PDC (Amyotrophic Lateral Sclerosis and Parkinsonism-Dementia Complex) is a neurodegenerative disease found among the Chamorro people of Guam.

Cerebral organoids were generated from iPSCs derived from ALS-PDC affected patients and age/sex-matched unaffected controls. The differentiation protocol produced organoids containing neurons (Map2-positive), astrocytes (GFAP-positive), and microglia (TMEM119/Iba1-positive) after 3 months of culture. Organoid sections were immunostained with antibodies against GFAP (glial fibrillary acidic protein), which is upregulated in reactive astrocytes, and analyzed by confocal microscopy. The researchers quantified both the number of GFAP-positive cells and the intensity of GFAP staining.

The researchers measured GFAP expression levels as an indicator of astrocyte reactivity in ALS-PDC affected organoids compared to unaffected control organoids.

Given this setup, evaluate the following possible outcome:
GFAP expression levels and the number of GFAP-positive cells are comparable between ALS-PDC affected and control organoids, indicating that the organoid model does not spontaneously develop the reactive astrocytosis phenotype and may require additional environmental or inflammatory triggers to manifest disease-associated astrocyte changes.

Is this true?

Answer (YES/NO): NO